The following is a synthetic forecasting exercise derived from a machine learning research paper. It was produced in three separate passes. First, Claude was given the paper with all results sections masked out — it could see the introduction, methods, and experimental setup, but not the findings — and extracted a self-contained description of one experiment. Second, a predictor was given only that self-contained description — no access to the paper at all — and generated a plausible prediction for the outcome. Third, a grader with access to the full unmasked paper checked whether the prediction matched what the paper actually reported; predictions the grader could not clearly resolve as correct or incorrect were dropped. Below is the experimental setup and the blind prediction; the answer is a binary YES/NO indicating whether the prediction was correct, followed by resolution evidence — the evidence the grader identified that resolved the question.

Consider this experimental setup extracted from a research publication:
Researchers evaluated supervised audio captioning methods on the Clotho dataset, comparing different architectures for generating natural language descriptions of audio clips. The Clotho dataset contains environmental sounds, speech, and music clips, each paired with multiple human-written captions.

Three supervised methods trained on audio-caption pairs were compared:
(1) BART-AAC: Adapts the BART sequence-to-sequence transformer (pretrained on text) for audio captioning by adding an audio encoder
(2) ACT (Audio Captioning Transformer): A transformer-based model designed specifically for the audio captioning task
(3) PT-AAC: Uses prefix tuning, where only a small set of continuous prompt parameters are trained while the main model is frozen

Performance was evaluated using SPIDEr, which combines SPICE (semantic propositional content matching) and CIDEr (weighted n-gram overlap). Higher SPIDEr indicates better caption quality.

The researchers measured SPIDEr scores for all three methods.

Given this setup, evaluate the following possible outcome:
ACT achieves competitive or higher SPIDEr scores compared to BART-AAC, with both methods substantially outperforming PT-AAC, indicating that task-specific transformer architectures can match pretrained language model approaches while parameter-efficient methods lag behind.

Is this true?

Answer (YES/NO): NO